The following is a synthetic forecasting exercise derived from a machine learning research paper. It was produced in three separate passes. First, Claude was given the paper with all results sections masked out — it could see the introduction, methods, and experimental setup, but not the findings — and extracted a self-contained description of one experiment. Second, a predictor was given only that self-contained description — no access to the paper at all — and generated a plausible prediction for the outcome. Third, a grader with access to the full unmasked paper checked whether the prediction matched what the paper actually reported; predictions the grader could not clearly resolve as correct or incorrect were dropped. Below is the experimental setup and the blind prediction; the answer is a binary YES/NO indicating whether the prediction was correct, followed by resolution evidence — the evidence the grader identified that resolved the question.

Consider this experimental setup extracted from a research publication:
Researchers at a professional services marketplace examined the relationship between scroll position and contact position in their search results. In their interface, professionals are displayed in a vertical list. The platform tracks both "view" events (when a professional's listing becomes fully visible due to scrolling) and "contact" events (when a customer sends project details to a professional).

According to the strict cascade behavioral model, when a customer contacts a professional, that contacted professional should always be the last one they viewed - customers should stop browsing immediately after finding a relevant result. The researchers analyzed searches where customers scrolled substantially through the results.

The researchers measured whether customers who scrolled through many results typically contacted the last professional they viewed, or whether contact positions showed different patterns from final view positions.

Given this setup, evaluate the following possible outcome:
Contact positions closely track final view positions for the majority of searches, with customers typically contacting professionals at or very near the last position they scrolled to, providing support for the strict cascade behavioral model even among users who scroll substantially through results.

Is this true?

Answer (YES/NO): NO